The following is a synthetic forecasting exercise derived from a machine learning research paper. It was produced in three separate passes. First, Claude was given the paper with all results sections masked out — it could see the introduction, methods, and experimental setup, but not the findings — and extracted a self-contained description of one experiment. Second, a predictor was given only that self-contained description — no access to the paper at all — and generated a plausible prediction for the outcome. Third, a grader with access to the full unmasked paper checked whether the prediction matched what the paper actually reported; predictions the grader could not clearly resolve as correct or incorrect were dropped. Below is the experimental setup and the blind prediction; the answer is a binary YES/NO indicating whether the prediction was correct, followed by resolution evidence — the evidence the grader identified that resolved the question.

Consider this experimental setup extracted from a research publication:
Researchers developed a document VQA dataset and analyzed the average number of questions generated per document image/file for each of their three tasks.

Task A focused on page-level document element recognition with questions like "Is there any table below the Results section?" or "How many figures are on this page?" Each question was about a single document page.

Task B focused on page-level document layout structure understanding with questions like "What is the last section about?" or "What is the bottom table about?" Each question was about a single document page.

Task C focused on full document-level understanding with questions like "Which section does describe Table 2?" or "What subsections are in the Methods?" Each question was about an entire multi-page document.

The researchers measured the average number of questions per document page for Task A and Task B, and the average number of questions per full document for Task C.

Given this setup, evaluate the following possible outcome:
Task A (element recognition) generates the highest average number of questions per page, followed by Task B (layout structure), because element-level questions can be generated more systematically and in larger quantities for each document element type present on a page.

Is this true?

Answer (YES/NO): YES